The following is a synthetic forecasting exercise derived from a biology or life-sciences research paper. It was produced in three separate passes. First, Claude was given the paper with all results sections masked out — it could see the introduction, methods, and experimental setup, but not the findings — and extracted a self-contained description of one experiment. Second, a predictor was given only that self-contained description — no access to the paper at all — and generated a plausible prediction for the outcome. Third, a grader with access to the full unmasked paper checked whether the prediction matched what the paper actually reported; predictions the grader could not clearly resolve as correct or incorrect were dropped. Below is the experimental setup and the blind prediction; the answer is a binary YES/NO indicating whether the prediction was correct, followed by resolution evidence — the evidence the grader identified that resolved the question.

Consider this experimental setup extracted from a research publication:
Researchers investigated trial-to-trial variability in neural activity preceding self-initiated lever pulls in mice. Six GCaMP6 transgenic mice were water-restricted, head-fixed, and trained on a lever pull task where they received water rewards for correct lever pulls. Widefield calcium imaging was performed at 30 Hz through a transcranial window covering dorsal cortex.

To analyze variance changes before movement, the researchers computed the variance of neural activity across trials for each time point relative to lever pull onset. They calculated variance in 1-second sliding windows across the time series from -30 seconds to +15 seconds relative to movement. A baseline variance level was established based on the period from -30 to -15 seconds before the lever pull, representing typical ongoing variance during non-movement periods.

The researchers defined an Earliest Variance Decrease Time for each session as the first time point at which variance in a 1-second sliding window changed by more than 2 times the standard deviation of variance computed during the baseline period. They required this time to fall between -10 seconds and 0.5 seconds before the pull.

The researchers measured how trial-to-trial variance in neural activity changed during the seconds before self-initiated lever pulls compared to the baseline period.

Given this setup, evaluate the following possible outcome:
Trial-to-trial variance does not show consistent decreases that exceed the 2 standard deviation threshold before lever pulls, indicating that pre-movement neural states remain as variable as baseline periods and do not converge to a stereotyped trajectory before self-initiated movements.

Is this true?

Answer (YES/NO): NO